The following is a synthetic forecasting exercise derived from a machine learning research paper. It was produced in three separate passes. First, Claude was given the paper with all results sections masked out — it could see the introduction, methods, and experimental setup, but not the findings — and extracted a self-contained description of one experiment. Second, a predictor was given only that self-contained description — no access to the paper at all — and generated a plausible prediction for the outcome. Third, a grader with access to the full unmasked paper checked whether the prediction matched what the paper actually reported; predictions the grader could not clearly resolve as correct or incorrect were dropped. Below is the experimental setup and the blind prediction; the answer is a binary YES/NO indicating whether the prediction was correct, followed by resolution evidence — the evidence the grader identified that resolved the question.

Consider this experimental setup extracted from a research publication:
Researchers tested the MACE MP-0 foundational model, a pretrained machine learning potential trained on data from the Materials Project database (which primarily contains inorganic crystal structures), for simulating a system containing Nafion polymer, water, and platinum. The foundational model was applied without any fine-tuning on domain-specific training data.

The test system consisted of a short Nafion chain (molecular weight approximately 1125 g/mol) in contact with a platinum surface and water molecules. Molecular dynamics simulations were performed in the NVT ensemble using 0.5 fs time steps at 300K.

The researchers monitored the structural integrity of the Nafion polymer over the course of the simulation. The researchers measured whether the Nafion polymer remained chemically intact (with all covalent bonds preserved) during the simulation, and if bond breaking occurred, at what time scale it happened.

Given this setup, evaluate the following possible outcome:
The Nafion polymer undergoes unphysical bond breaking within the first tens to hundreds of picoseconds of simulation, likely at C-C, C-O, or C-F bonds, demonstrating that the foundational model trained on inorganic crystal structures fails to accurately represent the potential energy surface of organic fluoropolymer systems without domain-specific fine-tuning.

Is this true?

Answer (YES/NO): NO